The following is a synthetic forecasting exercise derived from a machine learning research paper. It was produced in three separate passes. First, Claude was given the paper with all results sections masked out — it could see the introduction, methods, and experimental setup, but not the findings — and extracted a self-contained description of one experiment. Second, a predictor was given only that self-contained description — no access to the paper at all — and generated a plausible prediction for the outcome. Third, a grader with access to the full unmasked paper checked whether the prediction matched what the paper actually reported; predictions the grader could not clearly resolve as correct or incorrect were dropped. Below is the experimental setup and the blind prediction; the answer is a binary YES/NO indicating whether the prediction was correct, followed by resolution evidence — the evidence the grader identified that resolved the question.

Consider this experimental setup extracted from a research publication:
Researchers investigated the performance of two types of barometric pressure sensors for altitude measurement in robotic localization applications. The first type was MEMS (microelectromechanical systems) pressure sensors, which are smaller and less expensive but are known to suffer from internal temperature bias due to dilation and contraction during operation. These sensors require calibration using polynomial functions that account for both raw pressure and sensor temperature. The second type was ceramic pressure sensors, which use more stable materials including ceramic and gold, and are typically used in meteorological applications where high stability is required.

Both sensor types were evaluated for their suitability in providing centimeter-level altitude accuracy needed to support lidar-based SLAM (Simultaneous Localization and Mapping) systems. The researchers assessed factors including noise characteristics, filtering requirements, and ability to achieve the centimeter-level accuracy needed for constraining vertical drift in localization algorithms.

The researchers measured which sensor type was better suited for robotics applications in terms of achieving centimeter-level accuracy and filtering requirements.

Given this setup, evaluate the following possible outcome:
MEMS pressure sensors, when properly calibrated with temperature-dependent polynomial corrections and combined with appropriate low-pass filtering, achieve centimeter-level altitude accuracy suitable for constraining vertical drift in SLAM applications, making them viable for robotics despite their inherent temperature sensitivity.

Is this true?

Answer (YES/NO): YES